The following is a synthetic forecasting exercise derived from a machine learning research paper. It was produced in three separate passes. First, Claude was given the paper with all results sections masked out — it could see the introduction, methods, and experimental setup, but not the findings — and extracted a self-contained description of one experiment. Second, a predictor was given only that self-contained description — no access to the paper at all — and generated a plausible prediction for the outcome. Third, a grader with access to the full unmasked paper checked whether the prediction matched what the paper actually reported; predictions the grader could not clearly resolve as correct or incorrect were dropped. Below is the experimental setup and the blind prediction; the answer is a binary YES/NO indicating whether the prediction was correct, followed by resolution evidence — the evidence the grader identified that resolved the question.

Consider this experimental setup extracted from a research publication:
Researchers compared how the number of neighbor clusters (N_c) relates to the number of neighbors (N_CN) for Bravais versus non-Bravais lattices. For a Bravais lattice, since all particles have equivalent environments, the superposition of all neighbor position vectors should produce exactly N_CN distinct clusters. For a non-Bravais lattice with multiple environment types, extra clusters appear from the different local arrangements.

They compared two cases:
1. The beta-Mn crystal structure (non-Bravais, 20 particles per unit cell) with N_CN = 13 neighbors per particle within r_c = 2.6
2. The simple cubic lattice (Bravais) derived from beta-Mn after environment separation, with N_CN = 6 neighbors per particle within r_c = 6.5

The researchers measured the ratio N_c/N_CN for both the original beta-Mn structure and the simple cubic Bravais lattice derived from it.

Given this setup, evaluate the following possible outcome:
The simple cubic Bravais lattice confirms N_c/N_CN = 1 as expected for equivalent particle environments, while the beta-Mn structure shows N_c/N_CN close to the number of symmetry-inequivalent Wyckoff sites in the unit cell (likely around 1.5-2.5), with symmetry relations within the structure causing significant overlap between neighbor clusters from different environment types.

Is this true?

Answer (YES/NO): NO